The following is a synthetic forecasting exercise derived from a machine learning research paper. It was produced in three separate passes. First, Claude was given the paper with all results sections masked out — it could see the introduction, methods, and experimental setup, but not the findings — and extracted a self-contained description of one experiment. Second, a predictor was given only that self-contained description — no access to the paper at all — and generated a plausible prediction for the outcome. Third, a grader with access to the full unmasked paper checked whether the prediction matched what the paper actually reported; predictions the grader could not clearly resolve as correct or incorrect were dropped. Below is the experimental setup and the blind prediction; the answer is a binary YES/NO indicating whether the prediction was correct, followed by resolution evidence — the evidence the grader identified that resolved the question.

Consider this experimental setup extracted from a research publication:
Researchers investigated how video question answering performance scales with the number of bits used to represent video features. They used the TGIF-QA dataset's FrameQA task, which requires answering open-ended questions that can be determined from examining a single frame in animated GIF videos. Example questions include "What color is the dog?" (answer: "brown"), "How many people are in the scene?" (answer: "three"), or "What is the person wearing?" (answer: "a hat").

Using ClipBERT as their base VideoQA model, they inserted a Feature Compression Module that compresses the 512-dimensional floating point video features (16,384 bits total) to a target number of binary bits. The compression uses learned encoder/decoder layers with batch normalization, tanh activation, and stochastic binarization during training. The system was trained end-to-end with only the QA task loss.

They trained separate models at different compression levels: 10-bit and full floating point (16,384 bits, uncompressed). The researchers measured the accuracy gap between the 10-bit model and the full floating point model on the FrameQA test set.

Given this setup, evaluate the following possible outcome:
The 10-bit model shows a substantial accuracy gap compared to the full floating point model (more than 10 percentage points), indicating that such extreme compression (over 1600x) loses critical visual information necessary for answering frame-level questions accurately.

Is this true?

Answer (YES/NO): NO